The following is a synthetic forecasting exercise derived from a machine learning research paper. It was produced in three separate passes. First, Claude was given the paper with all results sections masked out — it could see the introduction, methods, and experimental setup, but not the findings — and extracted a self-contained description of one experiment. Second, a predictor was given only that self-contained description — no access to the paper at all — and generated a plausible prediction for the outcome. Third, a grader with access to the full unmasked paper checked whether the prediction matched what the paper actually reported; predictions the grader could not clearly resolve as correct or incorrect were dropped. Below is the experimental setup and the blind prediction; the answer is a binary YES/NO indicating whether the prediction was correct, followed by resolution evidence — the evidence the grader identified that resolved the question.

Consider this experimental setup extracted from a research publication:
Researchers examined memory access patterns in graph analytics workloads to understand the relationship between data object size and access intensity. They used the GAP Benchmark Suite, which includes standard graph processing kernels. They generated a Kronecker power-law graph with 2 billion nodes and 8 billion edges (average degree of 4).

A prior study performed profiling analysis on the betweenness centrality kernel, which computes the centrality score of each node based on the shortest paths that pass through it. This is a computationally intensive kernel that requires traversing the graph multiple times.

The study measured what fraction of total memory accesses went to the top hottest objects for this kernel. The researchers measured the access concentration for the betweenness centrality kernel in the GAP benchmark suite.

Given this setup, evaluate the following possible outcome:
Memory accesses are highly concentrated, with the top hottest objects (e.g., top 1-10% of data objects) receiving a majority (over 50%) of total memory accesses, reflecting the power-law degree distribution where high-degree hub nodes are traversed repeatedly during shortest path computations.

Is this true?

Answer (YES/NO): NO